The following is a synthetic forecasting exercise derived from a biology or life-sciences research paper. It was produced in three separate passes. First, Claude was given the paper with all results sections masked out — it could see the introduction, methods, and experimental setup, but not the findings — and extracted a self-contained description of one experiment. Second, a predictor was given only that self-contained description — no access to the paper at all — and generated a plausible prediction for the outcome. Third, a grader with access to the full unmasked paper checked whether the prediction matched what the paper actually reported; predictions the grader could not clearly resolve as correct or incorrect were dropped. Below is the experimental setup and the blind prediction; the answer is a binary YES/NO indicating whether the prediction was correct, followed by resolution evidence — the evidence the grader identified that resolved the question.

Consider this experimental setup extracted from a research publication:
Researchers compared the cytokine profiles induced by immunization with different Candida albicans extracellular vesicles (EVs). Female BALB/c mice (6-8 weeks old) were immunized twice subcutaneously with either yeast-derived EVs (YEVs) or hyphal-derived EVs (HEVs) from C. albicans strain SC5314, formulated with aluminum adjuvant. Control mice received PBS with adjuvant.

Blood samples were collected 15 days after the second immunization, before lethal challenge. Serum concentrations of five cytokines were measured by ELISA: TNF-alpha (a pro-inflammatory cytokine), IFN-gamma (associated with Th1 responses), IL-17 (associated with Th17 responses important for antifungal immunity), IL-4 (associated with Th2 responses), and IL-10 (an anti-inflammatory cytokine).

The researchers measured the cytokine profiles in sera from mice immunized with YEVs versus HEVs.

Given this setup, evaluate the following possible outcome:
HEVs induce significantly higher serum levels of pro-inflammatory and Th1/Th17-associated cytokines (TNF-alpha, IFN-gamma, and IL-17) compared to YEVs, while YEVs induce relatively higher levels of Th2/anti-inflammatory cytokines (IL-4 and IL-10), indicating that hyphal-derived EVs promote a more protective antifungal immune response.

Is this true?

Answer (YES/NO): NO